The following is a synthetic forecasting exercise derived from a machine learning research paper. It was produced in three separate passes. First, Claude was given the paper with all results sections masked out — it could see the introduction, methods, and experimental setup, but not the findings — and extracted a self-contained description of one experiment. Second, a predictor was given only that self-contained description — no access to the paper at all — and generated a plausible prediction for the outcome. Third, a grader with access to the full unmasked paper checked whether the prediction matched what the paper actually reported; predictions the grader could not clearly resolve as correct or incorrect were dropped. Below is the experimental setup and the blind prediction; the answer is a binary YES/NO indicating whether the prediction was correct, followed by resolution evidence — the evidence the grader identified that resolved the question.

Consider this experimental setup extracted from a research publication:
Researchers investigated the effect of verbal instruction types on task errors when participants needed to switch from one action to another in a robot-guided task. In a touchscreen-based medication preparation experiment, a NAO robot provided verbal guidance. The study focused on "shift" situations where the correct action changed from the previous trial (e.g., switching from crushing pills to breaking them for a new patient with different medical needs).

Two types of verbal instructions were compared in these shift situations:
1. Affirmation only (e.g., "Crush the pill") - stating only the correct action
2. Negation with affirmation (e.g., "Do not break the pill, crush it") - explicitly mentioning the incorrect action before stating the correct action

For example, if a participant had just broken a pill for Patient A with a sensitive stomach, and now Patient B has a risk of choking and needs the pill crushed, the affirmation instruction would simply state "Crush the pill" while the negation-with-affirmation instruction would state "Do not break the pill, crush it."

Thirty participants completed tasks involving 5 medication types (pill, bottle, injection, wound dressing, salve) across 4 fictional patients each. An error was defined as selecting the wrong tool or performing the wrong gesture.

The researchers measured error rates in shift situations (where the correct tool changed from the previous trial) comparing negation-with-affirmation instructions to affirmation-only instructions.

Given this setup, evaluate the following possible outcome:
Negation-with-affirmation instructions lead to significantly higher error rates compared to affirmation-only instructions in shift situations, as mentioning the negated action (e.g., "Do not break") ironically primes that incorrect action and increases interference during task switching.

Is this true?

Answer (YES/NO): NO